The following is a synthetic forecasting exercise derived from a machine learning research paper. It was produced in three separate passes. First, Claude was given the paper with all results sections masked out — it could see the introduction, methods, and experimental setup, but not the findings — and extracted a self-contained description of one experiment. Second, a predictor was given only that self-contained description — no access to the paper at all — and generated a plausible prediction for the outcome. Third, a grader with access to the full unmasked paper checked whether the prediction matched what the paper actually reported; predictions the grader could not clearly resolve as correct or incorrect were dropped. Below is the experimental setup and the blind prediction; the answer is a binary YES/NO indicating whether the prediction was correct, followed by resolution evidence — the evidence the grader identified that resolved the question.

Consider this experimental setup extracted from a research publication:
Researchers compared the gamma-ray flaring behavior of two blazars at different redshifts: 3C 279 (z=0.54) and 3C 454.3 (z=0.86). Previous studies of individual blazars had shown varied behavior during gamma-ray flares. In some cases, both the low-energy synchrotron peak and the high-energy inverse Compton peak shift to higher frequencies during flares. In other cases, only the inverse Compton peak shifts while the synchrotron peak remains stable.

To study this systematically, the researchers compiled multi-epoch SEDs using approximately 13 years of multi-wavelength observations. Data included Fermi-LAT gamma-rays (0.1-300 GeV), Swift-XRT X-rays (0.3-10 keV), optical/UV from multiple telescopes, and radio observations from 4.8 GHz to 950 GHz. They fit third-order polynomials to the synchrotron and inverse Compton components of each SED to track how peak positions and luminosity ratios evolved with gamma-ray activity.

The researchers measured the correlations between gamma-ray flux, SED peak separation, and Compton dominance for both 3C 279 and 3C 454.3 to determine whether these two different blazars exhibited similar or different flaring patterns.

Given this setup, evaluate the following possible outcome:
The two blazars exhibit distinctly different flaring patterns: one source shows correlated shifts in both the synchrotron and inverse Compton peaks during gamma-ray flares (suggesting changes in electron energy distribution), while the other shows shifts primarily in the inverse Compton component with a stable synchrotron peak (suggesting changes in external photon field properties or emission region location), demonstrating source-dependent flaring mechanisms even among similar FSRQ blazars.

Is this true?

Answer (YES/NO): NO